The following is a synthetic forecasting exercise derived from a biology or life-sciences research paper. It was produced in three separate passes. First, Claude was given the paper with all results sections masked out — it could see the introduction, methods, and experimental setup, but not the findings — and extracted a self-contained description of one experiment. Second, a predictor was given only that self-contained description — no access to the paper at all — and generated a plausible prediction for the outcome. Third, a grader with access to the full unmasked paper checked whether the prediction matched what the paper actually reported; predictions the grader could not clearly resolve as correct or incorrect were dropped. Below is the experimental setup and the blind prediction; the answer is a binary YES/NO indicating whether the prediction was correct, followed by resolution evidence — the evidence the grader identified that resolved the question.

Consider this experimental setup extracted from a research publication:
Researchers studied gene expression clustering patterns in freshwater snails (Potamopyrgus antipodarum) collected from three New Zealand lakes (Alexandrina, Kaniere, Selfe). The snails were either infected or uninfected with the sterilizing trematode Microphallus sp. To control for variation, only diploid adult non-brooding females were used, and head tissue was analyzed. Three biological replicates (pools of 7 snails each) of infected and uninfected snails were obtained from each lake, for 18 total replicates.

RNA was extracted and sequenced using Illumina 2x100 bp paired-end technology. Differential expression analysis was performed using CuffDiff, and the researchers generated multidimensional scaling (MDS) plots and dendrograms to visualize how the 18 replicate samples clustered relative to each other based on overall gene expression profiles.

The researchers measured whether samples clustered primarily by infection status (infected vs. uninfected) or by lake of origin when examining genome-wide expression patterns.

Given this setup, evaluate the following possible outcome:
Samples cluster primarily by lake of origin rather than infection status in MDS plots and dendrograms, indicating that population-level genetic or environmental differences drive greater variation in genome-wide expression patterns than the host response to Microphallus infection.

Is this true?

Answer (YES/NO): YES